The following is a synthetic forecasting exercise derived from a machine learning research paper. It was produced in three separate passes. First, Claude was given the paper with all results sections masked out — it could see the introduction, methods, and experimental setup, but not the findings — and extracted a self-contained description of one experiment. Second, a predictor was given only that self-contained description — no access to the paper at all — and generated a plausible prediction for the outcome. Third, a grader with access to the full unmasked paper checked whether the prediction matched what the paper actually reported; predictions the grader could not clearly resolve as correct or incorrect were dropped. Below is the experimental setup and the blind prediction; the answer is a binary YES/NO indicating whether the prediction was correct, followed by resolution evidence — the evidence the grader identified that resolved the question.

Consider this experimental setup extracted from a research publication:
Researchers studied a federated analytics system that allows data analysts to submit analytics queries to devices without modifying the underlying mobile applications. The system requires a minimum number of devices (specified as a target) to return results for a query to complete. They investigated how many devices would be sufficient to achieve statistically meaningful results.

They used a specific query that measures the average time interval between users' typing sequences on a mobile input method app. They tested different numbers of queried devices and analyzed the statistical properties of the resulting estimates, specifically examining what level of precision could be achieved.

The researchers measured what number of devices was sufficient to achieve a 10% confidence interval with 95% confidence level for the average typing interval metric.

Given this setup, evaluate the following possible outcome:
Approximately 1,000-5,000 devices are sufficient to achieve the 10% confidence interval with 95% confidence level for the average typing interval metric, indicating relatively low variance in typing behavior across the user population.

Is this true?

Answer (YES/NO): NO